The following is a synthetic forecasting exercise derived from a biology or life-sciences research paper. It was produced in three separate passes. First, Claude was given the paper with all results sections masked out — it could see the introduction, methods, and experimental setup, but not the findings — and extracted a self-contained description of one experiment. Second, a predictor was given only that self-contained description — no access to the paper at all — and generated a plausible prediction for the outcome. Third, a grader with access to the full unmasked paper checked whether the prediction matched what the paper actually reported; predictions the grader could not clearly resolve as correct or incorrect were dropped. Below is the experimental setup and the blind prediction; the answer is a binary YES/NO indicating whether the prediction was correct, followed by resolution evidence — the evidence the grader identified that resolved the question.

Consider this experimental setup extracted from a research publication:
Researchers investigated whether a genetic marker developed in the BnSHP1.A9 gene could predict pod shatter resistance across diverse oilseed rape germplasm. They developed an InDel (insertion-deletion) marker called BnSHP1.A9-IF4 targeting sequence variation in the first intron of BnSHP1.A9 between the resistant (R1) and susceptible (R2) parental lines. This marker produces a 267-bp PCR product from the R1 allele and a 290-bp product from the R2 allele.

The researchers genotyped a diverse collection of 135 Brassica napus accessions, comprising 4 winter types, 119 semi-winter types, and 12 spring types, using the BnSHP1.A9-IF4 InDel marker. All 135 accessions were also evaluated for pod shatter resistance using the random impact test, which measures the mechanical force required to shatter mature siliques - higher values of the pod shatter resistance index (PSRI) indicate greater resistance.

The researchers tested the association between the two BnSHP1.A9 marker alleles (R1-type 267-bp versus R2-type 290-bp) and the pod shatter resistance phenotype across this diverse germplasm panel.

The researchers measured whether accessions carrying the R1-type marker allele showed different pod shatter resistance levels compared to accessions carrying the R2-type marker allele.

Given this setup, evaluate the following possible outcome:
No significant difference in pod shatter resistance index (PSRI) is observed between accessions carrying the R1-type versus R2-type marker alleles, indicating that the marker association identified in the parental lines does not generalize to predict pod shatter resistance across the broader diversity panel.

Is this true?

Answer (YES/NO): NO